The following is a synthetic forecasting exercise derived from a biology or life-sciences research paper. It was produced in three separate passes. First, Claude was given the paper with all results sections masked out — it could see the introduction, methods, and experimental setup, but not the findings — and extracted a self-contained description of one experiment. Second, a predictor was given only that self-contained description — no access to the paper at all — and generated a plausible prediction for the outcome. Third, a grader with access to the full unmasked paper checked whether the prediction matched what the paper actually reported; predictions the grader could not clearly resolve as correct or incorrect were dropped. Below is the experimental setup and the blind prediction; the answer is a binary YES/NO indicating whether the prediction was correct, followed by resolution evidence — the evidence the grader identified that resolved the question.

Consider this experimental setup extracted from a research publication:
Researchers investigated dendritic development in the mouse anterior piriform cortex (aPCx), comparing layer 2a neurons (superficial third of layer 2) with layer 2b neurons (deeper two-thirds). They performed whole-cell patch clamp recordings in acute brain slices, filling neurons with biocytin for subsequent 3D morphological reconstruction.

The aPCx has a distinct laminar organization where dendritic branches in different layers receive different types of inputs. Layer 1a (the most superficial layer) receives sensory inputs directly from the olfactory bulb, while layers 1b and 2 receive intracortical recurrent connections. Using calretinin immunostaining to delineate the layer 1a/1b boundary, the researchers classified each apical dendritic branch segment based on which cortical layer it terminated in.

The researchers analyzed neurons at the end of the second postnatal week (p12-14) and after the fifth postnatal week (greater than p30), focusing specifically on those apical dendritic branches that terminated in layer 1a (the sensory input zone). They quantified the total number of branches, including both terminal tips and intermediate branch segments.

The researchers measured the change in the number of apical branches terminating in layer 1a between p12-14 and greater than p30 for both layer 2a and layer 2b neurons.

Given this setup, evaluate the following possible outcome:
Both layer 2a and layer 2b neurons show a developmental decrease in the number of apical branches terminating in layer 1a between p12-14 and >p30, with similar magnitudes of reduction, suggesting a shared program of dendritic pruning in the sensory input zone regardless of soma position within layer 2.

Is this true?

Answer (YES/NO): NO